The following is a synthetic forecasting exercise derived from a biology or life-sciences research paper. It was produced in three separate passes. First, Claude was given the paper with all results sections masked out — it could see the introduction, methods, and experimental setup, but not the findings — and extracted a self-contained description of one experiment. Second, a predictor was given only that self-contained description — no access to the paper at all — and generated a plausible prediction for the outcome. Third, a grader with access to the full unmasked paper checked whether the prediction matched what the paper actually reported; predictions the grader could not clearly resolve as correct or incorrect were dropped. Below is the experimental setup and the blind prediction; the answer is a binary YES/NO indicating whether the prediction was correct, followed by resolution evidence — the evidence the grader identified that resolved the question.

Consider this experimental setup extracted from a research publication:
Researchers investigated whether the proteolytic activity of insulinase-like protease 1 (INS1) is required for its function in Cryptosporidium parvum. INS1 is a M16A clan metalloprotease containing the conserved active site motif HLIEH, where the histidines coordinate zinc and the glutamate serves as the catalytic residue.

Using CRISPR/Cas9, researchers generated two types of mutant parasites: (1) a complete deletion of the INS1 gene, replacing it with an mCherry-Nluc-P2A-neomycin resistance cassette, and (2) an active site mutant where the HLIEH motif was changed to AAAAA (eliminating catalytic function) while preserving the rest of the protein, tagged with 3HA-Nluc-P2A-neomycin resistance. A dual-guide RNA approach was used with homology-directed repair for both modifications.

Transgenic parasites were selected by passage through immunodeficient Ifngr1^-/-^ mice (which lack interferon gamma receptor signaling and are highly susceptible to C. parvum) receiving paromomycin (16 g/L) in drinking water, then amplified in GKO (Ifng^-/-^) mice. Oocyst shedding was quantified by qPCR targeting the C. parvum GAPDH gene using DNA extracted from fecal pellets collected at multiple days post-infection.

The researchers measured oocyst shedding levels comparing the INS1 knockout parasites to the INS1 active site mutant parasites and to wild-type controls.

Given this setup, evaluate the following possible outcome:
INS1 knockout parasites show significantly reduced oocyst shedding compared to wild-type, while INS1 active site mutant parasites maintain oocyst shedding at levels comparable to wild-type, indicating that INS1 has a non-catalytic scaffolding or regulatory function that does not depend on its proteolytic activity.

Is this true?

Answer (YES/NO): NO